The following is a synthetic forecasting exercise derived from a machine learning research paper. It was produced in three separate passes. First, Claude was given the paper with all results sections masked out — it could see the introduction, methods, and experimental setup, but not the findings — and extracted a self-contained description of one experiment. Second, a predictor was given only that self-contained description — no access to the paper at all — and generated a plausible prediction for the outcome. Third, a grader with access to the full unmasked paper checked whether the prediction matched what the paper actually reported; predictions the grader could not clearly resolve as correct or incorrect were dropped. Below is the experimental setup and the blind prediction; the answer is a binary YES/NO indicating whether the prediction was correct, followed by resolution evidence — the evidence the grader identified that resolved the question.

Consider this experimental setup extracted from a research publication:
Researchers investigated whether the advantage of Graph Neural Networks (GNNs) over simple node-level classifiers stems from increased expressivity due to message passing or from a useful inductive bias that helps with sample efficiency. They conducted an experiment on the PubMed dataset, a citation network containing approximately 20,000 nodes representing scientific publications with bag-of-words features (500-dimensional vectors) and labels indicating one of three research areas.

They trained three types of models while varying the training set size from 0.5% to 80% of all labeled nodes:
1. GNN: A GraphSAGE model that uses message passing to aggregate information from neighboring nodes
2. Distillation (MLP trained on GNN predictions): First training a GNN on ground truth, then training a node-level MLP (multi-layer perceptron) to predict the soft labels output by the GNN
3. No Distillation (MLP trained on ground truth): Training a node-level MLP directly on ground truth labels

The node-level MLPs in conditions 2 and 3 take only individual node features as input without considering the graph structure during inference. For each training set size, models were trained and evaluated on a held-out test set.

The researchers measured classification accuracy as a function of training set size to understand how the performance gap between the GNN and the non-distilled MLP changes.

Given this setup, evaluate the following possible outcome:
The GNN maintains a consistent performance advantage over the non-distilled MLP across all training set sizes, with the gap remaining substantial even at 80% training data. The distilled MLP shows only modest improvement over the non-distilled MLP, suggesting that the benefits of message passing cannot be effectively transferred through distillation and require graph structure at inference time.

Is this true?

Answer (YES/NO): NO